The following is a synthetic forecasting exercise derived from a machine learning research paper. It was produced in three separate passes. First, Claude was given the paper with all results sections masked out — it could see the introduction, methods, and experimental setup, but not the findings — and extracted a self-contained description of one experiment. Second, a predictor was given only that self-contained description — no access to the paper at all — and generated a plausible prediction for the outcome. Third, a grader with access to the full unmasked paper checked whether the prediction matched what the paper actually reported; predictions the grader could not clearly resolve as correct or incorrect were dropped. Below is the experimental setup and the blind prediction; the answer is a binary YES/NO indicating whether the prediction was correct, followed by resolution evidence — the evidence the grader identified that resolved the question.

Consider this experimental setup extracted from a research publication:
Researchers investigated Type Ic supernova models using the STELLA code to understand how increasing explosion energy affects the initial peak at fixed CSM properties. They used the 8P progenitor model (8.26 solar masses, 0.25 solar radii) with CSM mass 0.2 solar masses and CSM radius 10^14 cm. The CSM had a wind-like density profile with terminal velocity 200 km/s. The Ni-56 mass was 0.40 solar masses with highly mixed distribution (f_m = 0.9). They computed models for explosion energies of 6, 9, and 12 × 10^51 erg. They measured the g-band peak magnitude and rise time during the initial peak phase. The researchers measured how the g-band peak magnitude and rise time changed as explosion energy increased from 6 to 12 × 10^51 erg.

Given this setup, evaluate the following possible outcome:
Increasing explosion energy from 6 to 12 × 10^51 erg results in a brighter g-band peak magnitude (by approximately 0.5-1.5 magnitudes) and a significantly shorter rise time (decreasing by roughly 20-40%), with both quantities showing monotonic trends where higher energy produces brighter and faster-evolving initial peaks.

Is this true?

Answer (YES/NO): YES